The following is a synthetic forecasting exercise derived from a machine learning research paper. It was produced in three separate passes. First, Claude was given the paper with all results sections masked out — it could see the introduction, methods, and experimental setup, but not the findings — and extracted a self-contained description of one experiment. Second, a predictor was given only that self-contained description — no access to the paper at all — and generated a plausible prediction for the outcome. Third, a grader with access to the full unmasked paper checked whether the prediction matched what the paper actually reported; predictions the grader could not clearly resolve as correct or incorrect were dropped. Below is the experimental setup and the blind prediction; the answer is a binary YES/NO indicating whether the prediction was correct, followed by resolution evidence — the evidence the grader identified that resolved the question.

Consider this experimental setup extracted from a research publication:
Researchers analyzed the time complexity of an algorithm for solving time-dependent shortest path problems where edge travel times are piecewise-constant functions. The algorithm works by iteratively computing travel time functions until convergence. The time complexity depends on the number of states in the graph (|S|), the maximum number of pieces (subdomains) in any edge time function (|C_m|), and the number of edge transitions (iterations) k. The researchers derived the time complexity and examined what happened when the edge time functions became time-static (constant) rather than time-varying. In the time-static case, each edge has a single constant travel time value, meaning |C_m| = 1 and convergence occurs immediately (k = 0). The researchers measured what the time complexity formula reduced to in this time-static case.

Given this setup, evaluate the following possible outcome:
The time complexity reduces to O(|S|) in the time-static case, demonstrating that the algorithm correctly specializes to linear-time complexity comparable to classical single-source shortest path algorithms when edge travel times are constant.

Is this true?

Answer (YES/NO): NO